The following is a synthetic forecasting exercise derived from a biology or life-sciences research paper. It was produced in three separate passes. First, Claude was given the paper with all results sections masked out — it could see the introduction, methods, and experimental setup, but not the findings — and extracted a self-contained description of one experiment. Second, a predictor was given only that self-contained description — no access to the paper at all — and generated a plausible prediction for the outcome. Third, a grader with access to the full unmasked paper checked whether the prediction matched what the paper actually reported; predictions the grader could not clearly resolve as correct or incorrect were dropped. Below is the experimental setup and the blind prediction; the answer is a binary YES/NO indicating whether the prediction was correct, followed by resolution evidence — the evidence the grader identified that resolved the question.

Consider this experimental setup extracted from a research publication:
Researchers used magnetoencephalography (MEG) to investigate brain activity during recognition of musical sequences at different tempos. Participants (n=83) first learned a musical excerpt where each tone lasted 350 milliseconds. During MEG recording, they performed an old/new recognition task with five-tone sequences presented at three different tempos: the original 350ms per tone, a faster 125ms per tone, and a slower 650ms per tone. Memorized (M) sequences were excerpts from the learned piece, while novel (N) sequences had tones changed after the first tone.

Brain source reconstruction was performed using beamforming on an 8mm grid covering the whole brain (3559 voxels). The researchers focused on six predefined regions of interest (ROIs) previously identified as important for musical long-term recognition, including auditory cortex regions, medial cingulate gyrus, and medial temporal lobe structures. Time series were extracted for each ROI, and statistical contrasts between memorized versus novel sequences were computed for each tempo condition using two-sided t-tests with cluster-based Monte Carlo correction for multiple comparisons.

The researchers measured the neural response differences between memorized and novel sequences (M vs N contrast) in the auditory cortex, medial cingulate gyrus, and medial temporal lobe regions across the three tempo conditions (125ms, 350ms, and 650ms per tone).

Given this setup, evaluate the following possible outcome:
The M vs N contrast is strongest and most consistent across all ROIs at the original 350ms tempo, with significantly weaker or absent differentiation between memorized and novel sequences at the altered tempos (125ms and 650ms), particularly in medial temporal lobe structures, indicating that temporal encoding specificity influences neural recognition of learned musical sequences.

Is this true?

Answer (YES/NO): NO